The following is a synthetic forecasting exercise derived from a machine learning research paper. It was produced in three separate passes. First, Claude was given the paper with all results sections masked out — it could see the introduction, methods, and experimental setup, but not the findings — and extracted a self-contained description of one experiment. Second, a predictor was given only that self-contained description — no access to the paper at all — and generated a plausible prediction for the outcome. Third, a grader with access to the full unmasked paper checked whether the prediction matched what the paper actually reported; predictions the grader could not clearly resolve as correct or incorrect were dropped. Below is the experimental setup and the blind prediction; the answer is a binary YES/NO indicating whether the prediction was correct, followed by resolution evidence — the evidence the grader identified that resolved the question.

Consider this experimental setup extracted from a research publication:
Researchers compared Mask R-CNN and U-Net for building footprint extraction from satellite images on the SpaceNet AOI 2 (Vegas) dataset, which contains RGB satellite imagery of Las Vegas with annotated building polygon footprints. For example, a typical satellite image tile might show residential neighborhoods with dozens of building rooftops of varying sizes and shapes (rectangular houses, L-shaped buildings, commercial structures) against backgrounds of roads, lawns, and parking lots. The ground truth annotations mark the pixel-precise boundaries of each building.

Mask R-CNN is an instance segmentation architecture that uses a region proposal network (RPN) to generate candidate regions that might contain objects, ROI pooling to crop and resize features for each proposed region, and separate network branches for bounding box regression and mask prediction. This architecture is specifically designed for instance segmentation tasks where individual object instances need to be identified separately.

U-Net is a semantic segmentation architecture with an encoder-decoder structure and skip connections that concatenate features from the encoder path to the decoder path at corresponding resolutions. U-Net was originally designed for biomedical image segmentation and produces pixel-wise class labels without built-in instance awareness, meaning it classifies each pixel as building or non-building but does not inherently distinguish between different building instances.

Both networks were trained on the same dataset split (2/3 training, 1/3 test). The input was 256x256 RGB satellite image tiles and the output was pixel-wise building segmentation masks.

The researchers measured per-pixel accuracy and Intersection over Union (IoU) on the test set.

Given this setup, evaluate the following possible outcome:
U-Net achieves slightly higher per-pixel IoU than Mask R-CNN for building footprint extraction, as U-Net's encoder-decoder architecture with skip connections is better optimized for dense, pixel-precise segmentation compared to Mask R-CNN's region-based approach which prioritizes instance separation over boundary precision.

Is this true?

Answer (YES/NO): NO